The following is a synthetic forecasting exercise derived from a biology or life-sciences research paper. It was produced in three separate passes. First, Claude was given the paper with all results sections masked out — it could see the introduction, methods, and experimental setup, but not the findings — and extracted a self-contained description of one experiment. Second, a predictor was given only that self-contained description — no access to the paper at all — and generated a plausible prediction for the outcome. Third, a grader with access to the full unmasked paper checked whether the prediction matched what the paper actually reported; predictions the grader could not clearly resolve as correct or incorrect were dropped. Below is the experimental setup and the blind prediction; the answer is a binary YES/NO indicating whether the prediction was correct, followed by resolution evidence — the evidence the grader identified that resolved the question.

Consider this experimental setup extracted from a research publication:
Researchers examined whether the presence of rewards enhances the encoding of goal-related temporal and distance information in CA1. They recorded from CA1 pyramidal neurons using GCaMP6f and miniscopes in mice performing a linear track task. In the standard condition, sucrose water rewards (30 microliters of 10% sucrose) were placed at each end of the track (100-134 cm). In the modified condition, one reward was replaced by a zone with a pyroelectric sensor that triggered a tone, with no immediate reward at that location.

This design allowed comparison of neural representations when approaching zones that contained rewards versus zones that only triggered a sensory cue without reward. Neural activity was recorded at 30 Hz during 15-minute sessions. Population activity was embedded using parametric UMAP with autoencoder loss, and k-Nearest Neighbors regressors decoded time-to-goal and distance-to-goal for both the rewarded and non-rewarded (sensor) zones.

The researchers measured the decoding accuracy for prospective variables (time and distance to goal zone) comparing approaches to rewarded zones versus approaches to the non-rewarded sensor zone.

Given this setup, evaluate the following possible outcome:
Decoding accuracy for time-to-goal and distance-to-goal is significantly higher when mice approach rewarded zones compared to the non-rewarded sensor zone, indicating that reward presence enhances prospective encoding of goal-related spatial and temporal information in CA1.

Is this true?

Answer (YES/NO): YES